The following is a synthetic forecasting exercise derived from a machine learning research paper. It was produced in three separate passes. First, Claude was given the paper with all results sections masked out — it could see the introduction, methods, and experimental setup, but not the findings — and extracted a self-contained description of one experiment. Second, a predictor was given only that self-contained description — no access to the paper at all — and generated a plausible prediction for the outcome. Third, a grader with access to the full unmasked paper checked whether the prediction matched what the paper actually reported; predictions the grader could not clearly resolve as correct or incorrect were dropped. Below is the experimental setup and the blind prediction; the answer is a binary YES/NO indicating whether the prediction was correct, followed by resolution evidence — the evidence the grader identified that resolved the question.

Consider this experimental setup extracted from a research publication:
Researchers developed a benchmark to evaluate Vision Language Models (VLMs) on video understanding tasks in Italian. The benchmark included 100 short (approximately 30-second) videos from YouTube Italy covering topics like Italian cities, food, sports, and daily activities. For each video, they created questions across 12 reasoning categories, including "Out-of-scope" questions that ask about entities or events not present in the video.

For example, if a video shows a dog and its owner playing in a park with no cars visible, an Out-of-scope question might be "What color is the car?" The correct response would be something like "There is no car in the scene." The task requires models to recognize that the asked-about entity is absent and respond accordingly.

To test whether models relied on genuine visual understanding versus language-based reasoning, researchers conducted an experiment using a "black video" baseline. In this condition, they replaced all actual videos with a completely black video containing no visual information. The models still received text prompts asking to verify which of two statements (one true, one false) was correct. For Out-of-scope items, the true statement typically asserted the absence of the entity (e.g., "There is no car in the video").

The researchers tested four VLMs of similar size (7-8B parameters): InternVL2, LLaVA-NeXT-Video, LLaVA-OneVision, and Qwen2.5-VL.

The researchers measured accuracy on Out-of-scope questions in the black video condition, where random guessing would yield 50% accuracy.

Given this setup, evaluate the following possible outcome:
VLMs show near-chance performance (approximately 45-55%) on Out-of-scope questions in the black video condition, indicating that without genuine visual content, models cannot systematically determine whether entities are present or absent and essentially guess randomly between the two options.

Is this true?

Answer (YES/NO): NO